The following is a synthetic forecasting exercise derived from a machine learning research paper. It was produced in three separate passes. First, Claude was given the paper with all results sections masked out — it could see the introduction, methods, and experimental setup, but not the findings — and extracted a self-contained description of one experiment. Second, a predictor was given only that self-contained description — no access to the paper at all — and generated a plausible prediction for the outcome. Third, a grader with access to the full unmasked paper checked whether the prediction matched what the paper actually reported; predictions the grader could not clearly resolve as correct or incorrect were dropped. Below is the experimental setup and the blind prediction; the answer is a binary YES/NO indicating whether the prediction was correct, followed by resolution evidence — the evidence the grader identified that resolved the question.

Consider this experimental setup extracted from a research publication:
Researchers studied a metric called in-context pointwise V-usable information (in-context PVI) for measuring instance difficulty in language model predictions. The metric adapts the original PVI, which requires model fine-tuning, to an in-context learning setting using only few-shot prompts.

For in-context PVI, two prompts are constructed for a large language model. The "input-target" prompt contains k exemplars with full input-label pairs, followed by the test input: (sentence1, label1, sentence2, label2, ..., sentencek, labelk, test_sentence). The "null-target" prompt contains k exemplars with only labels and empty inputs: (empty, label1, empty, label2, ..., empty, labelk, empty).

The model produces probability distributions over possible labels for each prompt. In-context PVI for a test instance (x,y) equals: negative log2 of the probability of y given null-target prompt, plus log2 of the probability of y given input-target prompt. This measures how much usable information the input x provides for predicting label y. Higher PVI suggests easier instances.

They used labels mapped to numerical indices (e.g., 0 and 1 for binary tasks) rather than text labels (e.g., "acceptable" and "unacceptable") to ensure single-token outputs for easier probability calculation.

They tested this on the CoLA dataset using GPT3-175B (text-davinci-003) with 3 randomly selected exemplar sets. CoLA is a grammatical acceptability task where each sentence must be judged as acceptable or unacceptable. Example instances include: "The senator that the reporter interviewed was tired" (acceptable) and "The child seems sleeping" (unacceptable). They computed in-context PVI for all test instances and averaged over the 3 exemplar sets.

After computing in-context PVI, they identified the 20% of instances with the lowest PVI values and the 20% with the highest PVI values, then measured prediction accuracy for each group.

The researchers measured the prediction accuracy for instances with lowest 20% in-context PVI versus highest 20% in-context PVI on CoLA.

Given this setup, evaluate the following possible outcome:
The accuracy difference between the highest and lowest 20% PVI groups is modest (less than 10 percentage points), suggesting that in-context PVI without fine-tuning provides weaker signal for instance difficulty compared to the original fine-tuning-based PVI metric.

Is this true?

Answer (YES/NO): NO